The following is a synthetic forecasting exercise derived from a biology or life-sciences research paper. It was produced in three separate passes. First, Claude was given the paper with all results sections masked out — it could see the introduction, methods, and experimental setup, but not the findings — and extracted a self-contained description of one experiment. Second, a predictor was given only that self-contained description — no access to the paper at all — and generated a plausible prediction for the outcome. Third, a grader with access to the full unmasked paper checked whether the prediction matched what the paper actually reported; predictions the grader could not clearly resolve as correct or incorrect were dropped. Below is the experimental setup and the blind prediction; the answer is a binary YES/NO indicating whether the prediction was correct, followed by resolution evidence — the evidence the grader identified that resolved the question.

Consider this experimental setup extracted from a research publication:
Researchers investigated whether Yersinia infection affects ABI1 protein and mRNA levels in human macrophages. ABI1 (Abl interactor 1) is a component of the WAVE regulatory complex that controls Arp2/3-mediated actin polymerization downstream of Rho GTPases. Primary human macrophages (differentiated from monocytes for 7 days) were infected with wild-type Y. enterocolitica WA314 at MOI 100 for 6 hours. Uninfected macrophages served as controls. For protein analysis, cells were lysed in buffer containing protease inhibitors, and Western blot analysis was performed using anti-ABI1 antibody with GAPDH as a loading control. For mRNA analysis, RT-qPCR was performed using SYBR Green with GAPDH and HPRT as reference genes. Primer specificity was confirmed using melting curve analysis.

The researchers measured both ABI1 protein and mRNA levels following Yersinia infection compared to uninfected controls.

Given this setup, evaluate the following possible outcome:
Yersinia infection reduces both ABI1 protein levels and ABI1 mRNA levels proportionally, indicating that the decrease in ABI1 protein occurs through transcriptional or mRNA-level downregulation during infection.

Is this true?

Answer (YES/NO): NO